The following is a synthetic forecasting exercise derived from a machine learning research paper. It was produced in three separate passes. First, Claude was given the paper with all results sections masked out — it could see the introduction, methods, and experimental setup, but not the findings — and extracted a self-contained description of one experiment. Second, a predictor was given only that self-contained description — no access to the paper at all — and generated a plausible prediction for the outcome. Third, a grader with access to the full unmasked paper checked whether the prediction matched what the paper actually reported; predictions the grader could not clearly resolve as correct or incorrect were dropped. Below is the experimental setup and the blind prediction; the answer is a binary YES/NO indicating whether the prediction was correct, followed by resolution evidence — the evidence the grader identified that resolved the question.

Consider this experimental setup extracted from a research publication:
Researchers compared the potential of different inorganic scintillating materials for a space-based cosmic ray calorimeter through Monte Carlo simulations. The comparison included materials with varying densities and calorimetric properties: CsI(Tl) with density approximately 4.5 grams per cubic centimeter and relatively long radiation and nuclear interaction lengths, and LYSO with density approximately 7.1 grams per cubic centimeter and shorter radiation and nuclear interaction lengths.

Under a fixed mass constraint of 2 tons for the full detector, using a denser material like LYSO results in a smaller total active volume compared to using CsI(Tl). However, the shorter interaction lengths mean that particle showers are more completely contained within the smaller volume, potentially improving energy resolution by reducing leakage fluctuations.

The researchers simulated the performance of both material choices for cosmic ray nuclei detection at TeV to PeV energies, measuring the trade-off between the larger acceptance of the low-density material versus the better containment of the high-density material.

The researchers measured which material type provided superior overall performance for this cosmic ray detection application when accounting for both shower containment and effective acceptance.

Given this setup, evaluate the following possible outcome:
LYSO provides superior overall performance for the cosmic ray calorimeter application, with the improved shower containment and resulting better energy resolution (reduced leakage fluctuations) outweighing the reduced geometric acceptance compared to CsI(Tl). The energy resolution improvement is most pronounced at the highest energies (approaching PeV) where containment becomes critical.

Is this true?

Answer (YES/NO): YES